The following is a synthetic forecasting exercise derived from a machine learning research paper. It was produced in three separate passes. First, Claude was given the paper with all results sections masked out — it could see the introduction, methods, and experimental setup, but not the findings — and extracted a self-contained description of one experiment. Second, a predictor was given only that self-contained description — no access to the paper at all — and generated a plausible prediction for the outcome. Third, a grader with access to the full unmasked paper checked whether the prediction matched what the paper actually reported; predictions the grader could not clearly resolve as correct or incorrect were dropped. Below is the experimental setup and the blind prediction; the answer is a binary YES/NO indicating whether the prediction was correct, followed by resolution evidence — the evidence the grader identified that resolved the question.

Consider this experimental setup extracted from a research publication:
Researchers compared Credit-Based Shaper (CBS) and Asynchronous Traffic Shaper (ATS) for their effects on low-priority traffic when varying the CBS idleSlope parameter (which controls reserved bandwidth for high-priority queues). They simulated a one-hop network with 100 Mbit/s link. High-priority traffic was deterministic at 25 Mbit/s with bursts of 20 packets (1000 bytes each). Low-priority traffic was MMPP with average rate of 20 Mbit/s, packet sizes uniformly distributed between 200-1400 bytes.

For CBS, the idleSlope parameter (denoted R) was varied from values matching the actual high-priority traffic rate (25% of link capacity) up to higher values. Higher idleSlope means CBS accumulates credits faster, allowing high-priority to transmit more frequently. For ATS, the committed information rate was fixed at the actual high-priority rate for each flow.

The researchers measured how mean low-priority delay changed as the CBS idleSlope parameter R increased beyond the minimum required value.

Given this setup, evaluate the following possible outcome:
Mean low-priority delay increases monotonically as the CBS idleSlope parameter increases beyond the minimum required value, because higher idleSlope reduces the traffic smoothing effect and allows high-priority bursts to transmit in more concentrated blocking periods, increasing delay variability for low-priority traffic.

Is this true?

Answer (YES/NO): YES